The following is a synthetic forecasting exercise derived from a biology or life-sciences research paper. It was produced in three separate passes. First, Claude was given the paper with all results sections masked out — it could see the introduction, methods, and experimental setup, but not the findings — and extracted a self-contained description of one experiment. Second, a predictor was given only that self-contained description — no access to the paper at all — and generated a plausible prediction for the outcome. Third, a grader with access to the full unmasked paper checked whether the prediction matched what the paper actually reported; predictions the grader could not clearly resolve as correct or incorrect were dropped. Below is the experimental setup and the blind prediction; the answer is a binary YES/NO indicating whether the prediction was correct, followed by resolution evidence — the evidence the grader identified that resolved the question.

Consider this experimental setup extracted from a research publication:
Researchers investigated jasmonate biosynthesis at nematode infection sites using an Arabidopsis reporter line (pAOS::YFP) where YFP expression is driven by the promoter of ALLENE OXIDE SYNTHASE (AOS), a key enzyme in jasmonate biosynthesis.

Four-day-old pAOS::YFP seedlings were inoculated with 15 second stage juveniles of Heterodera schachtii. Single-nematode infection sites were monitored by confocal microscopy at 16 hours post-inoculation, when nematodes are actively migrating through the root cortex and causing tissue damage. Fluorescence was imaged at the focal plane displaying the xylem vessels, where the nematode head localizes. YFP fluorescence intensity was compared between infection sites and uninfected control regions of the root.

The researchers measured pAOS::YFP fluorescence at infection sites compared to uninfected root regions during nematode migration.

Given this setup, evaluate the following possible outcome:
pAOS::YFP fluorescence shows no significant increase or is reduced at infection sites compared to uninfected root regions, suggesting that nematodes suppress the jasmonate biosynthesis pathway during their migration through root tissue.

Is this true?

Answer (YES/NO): NO